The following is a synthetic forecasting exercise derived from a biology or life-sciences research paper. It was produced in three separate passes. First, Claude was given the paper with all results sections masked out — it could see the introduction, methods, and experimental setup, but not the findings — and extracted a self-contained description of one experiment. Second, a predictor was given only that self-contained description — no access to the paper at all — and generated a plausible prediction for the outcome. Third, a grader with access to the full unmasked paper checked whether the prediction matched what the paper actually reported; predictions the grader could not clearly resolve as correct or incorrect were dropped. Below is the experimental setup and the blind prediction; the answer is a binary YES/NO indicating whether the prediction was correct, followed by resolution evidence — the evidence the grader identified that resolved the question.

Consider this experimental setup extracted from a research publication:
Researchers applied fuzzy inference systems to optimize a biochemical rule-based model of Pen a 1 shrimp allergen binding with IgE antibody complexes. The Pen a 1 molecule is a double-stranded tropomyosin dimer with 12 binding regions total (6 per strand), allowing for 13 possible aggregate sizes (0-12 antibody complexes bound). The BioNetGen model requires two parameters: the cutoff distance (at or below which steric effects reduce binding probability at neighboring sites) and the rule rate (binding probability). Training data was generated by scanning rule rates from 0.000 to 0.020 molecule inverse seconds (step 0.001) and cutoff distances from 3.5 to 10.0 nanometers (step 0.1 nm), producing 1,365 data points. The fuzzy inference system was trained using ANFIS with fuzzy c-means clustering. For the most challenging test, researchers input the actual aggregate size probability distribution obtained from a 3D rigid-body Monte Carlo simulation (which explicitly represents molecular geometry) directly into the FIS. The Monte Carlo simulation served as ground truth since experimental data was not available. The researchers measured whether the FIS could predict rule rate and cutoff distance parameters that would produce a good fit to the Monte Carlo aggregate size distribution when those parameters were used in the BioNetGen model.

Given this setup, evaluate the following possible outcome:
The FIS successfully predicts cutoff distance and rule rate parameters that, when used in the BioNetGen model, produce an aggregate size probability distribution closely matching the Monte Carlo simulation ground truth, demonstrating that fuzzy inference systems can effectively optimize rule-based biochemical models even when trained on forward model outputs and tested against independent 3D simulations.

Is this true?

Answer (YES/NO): NO